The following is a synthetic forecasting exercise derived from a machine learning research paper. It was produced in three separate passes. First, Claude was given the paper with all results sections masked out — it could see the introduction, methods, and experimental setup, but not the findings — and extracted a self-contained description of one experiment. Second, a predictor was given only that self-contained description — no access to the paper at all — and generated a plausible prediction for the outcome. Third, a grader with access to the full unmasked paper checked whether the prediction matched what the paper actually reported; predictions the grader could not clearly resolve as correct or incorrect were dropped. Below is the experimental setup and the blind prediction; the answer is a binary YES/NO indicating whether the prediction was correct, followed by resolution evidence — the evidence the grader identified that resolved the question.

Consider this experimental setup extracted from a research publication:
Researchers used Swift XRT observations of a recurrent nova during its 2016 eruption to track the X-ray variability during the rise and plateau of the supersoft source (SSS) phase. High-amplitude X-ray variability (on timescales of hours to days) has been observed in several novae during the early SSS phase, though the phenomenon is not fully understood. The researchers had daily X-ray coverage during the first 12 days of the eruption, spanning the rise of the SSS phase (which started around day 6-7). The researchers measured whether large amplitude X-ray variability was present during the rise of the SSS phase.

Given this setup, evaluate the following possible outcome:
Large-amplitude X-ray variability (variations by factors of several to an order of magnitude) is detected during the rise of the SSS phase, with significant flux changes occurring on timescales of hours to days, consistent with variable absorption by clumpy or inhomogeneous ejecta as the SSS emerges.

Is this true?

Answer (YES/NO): NO